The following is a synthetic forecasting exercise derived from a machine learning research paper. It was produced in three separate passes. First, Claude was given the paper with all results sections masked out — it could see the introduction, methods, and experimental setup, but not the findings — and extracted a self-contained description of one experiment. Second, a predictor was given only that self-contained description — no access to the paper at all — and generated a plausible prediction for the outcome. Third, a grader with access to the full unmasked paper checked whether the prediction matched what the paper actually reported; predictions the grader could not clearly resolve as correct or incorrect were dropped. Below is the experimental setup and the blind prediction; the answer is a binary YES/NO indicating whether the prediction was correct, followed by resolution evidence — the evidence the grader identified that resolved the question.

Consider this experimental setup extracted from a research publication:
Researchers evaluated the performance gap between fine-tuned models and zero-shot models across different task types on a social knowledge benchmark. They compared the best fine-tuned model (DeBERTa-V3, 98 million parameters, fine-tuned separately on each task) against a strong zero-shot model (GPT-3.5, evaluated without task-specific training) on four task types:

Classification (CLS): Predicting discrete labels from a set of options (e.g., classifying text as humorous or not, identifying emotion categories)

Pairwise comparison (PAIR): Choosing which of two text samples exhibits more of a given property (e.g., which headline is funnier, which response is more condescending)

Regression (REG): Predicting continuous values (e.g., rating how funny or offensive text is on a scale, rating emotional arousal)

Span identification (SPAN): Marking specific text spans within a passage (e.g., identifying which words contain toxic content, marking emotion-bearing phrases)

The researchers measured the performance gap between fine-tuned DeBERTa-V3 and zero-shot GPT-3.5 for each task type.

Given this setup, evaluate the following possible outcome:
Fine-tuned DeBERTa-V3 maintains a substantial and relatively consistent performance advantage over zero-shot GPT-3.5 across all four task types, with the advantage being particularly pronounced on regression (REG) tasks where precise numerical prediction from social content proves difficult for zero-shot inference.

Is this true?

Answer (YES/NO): NO